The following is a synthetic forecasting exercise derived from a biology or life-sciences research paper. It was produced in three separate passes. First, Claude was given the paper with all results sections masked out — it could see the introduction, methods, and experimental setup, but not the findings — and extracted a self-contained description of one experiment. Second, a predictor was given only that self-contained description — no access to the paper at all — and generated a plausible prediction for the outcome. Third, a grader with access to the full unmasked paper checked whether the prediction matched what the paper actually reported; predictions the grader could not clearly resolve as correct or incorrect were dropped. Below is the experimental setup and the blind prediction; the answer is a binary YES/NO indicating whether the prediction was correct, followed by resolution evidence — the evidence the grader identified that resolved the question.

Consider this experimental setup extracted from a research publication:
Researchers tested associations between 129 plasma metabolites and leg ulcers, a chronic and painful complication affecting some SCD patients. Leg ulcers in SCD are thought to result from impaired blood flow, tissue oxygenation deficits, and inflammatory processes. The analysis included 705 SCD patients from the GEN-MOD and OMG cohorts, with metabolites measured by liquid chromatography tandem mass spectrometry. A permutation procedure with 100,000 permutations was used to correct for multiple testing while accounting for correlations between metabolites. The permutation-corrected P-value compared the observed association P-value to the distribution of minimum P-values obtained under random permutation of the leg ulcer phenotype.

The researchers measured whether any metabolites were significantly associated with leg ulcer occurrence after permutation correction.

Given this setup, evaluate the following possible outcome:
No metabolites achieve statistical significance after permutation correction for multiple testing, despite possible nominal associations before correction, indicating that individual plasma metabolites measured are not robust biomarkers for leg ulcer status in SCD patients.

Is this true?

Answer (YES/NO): YES